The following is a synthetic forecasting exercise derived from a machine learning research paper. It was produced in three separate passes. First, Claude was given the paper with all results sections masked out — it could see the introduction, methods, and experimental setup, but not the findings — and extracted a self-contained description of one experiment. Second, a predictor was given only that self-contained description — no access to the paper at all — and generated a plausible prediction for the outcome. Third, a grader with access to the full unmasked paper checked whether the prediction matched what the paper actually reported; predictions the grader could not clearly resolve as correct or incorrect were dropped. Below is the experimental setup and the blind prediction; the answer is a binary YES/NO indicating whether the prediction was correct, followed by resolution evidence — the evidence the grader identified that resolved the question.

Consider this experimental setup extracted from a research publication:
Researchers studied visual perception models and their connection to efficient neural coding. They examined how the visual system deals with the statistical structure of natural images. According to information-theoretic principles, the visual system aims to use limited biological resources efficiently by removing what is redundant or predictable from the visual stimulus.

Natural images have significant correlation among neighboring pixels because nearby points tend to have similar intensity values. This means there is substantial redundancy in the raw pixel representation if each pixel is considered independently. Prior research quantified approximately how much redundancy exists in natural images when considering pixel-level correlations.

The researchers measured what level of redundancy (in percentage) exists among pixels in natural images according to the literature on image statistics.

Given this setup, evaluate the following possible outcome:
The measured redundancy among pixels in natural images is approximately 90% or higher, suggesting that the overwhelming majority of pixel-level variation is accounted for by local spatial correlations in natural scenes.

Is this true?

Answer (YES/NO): YES